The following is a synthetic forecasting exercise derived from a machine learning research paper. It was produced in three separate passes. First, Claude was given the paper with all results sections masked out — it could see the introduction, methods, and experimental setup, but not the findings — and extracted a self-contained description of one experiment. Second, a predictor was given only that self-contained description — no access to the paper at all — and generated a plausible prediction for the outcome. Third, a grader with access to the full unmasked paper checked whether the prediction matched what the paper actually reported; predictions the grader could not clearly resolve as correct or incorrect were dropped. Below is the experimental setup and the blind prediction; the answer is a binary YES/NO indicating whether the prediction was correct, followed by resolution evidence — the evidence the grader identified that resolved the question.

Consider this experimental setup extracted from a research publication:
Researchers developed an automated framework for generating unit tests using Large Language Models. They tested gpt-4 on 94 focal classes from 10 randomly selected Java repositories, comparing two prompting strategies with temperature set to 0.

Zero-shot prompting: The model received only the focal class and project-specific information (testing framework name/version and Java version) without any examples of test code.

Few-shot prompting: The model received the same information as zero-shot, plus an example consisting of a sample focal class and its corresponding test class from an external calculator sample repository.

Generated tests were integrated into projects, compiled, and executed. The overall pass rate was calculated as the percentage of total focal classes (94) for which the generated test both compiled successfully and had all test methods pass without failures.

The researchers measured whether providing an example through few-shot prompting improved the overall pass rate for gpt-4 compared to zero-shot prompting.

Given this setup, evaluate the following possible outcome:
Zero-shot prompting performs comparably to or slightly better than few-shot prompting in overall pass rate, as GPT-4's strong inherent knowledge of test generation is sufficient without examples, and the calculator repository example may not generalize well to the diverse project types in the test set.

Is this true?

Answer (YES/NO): YES